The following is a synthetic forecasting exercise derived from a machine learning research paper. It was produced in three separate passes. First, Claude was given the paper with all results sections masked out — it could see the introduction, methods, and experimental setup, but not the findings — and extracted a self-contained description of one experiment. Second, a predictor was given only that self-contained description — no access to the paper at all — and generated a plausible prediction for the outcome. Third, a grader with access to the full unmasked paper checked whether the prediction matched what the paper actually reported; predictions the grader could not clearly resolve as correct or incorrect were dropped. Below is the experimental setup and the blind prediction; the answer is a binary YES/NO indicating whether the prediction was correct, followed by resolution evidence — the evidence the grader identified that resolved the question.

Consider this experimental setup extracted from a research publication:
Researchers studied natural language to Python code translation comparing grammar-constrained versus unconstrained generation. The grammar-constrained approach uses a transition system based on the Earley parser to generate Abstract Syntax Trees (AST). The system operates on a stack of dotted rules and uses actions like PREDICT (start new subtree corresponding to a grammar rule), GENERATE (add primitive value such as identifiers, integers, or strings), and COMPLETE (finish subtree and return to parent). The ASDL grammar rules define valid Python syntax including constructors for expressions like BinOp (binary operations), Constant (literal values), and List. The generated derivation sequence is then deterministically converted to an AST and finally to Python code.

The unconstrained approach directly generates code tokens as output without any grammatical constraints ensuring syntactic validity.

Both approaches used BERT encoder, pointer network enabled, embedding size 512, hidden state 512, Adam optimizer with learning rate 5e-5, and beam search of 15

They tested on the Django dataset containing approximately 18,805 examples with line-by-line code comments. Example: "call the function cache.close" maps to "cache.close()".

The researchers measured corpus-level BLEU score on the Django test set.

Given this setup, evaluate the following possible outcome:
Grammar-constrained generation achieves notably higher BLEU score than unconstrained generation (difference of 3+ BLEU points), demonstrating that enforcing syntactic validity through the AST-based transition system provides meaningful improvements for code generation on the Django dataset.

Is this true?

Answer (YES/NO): NO